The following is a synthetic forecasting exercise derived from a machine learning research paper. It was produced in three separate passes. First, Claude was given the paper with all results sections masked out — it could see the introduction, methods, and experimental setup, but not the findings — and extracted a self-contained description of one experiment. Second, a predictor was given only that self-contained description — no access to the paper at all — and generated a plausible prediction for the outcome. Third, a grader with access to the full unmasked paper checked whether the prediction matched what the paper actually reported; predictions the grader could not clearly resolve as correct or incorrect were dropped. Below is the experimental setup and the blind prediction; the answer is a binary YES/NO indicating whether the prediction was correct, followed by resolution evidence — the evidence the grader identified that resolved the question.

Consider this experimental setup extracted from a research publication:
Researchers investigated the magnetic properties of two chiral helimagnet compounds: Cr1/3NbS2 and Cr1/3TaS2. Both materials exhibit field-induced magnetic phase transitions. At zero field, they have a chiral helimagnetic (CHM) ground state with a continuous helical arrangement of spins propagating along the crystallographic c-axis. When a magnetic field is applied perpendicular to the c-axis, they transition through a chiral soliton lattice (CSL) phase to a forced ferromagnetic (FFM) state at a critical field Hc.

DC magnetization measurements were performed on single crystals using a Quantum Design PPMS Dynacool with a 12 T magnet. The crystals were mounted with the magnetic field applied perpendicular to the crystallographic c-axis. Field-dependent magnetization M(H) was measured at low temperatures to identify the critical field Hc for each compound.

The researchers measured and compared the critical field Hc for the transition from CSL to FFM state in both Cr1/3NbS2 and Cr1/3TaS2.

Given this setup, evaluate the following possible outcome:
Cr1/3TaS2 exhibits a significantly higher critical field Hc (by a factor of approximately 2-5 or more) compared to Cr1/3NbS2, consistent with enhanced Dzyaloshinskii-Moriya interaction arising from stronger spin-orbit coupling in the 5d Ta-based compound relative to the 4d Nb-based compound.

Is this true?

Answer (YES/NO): YES